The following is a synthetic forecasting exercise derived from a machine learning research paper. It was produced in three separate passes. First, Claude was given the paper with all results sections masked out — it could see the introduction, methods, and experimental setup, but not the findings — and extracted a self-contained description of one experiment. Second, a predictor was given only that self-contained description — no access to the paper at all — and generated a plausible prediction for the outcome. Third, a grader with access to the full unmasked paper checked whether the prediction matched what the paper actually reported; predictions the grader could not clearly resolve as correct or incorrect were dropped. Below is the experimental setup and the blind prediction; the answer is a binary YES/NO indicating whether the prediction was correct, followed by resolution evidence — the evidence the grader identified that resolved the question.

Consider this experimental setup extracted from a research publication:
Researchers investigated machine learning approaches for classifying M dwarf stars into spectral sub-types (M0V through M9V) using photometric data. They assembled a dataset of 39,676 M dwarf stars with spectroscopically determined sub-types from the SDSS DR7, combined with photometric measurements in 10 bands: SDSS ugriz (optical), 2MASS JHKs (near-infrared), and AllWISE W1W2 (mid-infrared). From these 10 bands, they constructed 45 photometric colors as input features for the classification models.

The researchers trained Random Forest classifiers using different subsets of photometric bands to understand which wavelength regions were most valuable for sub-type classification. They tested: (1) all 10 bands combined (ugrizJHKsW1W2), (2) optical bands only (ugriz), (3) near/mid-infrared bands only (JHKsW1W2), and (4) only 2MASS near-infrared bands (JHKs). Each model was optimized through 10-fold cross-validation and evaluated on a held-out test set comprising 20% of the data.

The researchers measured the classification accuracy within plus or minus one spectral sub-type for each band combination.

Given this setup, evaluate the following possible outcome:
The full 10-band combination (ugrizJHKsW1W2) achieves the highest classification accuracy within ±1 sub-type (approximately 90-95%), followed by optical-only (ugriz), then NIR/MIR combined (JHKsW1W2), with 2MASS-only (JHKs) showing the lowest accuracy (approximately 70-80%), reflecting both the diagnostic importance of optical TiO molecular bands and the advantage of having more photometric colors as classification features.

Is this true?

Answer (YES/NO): NO